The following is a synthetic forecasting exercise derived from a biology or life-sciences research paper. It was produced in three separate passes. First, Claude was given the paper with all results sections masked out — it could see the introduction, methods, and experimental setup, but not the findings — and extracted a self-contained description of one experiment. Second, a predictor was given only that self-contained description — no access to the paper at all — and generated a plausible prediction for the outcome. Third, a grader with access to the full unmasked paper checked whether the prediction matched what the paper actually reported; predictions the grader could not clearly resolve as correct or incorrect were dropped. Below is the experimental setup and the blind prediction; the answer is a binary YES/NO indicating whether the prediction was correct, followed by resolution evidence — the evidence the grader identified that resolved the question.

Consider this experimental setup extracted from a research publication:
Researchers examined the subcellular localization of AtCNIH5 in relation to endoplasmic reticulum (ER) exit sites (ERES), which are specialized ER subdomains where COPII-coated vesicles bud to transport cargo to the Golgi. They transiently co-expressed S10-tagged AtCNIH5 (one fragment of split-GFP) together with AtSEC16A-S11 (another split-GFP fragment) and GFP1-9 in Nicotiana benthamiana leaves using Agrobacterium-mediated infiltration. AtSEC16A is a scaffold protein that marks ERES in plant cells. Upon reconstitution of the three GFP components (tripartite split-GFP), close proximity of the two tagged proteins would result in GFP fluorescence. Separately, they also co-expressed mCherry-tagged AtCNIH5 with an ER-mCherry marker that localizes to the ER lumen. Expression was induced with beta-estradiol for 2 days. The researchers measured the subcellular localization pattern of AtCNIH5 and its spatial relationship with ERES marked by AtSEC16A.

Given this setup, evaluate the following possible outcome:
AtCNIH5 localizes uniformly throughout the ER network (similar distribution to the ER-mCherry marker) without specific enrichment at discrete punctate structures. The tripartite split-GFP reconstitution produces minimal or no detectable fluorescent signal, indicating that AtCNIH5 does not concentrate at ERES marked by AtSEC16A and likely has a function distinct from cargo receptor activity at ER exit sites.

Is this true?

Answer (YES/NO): NO